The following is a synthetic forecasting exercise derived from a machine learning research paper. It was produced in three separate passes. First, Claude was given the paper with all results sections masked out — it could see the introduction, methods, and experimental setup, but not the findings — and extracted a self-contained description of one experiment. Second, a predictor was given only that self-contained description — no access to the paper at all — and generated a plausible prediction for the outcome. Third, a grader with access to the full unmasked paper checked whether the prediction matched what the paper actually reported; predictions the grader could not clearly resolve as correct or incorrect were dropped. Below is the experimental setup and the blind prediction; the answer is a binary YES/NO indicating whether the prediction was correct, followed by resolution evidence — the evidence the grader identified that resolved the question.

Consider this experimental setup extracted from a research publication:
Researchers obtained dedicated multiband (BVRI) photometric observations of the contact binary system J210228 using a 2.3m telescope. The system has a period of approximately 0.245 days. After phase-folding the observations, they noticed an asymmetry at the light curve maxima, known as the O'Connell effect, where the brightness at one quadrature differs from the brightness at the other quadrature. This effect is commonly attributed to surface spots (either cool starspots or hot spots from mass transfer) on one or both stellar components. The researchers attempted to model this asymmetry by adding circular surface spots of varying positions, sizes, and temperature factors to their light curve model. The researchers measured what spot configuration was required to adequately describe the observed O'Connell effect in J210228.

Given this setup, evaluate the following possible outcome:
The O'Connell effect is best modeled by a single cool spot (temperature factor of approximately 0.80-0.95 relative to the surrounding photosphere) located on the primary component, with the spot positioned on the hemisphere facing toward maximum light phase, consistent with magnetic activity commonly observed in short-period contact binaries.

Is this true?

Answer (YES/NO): NO